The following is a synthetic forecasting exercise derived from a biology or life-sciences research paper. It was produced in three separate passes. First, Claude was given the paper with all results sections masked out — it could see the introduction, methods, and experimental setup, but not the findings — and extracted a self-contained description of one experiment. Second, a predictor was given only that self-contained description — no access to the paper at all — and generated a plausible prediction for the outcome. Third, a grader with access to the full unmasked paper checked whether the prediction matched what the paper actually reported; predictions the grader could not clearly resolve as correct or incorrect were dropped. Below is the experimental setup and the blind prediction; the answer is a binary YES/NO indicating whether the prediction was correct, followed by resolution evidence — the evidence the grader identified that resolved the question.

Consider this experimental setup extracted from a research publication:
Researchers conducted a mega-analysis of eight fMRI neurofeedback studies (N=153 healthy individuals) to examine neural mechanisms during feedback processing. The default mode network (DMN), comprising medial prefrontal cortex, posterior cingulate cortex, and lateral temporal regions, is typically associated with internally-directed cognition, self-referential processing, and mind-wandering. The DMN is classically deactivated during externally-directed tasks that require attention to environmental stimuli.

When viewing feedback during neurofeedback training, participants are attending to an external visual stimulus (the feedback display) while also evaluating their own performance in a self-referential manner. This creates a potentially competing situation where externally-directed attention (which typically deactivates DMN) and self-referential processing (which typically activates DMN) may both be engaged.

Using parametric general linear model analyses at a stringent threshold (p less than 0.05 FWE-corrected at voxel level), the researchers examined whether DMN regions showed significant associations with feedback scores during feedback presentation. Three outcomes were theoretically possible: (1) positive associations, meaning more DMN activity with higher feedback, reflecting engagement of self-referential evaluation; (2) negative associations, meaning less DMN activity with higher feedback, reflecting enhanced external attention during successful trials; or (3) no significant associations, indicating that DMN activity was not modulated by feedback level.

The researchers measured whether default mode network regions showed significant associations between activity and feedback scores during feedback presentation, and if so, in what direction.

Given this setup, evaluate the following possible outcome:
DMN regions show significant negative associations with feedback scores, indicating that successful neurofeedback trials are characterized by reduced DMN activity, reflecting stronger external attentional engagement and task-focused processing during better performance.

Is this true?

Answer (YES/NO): NO